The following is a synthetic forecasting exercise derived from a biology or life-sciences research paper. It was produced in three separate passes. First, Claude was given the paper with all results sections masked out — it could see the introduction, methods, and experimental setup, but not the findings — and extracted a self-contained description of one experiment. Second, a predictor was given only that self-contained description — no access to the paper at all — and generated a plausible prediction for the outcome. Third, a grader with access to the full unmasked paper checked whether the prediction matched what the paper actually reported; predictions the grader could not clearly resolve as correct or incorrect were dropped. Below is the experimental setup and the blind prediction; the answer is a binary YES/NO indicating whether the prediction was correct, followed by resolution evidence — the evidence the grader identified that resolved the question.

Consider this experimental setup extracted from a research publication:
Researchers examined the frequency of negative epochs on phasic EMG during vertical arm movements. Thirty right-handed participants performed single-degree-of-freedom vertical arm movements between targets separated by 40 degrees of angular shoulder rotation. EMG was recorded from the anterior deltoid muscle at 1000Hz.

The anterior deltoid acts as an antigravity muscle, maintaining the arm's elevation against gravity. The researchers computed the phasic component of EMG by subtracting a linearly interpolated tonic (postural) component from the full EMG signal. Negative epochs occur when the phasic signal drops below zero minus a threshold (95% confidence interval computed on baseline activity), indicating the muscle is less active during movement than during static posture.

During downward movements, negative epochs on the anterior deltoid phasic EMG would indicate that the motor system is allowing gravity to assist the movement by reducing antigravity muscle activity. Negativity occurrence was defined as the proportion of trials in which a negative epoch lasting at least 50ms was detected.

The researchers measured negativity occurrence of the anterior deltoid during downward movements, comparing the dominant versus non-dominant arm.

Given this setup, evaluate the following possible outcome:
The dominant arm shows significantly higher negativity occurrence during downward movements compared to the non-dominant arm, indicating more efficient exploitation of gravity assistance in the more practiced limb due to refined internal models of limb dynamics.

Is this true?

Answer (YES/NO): NO